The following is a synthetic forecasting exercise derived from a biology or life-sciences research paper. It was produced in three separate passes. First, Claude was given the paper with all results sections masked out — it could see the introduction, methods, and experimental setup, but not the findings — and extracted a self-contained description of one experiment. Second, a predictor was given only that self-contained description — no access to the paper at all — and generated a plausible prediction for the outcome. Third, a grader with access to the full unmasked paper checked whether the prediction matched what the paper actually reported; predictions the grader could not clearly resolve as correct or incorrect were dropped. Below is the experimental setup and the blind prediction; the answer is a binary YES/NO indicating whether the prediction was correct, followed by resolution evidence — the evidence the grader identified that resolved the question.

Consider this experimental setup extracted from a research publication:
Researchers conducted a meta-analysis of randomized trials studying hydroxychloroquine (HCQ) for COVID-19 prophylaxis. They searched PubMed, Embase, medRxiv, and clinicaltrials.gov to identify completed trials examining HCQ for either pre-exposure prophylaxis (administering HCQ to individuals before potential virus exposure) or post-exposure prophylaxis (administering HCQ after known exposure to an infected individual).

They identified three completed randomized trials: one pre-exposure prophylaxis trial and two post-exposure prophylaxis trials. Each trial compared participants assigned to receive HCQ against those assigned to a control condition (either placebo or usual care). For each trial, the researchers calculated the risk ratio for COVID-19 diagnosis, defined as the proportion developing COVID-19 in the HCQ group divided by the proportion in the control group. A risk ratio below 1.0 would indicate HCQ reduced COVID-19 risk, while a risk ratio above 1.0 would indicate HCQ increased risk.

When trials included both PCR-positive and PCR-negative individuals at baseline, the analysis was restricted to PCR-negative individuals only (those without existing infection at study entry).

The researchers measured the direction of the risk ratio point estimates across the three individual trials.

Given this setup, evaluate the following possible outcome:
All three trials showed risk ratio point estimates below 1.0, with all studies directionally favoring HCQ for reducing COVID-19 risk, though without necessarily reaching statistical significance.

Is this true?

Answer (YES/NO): YES